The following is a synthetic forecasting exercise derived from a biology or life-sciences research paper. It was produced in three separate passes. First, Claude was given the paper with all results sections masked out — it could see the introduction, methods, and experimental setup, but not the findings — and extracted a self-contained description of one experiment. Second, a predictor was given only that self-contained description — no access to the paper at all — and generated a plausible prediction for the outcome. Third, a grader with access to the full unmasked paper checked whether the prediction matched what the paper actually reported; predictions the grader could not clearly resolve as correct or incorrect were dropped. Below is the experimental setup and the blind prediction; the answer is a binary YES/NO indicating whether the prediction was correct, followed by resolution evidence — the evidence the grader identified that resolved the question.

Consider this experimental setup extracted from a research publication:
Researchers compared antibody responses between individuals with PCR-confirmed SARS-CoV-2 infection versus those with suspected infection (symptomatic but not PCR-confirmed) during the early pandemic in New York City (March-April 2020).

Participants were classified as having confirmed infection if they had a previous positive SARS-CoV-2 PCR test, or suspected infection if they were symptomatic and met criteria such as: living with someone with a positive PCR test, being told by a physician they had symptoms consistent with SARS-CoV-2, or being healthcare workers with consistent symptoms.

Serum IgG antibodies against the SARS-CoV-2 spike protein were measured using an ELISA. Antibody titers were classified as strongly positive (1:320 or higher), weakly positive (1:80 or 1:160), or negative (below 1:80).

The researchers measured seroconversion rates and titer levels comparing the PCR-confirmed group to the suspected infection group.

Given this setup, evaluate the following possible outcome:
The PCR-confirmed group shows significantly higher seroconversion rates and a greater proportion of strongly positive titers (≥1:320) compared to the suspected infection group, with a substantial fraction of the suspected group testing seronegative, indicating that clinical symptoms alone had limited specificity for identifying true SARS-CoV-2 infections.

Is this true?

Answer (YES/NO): YES